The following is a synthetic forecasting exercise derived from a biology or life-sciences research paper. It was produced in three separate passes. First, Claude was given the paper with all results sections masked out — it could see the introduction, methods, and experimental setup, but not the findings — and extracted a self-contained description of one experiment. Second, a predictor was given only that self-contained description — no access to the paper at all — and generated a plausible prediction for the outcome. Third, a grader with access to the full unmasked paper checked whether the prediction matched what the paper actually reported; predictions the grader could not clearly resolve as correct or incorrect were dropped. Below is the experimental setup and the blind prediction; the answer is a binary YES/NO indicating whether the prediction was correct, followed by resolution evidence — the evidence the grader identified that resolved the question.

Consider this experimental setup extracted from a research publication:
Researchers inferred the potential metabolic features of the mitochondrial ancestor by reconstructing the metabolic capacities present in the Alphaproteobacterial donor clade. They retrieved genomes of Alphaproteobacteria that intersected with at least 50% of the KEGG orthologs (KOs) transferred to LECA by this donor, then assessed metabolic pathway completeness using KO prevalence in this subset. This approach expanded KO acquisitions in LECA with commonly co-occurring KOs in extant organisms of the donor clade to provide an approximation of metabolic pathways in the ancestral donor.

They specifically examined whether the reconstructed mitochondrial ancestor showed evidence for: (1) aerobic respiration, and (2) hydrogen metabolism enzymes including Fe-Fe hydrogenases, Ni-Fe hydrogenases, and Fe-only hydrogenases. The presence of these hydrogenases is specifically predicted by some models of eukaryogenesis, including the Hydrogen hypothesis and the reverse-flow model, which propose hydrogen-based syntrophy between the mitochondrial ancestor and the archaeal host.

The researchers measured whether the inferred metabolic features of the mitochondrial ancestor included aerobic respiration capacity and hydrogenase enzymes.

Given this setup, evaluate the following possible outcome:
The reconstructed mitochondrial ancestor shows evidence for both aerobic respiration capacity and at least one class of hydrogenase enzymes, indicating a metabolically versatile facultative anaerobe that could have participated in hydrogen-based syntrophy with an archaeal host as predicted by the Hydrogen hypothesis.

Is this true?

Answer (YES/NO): NO